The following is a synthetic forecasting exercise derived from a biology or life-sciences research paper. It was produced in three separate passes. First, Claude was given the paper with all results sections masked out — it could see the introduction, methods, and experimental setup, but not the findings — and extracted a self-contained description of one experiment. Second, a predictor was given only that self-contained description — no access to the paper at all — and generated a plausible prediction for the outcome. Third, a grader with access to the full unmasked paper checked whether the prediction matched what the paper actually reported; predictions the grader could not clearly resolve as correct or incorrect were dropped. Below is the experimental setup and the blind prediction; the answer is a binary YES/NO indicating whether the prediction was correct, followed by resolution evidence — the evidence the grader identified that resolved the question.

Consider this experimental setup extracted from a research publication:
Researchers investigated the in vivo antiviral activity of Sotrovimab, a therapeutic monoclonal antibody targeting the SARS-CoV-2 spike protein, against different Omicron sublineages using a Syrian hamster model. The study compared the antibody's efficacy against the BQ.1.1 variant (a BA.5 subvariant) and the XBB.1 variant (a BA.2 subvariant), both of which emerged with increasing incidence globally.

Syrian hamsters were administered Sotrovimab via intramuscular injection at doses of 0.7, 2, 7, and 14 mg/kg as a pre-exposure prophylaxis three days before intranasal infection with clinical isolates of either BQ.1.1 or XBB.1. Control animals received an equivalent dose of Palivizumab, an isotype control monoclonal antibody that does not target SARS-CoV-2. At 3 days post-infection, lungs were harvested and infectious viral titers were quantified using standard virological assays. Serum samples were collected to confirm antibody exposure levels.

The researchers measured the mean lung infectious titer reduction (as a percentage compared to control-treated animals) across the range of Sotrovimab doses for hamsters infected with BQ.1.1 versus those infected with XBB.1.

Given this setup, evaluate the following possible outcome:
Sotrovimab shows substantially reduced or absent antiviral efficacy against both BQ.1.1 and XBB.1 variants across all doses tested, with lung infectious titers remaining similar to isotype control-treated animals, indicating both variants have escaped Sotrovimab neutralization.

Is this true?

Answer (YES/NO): NO